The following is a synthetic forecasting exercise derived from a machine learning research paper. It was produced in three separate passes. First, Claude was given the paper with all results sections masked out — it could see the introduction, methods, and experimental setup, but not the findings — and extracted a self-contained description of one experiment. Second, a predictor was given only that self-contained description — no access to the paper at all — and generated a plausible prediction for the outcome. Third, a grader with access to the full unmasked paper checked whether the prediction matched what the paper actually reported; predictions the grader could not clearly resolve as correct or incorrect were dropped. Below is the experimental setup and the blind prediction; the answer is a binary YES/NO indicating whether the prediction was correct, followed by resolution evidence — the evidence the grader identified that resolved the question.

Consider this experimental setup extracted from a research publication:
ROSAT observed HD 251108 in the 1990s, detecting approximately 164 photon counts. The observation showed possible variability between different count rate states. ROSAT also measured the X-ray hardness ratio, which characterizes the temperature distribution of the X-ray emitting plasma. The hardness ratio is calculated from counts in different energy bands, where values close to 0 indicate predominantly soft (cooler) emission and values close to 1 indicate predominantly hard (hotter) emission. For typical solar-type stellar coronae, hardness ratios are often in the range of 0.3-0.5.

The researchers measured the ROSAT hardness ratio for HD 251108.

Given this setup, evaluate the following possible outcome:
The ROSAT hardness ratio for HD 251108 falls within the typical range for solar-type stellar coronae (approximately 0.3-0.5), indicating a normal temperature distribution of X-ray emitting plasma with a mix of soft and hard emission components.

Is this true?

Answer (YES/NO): NO